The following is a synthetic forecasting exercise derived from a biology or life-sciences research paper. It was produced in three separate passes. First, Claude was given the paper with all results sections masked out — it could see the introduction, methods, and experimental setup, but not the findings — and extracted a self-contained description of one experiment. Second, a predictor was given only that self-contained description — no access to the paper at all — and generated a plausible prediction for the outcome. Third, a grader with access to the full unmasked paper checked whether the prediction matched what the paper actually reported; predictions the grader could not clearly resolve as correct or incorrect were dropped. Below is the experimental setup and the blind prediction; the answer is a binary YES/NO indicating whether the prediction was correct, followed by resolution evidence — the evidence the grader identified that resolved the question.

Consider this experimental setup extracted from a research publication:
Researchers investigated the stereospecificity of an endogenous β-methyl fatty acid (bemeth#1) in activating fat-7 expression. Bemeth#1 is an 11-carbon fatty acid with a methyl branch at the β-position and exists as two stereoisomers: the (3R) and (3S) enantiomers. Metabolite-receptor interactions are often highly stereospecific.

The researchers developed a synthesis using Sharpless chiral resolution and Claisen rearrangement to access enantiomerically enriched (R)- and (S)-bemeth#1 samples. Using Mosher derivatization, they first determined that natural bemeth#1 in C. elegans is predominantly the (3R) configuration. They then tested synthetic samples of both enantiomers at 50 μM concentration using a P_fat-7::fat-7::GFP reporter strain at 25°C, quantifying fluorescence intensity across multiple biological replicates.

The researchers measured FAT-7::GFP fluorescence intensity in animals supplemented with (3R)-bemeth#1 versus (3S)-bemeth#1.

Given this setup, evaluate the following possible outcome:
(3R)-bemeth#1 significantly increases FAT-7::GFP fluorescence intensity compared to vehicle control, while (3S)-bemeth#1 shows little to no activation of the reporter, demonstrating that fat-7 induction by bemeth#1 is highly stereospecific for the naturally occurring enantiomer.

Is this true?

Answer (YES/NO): YES